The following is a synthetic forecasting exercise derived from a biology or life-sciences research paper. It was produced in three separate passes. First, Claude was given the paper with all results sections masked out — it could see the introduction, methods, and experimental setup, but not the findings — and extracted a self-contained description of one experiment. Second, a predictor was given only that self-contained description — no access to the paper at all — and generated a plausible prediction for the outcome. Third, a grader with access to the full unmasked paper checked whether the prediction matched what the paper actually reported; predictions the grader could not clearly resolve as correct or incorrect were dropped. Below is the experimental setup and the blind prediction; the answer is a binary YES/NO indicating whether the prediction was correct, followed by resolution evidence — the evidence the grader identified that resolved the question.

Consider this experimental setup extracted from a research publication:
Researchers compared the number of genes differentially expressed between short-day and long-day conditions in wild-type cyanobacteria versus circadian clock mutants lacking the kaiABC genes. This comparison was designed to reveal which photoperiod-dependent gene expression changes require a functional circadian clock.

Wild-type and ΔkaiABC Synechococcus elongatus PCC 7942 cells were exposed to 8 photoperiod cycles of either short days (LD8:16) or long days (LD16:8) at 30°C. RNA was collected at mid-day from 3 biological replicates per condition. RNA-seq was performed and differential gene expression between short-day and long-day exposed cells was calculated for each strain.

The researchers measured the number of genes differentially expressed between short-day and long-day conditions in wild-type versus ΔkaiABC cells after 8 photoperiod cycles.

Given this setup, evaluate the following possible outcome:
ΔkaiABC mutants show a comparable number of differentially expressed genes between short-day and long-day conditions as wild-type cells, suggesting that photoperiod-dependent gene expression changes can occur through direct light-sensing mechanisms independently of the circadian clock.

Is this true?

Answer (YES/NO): NO